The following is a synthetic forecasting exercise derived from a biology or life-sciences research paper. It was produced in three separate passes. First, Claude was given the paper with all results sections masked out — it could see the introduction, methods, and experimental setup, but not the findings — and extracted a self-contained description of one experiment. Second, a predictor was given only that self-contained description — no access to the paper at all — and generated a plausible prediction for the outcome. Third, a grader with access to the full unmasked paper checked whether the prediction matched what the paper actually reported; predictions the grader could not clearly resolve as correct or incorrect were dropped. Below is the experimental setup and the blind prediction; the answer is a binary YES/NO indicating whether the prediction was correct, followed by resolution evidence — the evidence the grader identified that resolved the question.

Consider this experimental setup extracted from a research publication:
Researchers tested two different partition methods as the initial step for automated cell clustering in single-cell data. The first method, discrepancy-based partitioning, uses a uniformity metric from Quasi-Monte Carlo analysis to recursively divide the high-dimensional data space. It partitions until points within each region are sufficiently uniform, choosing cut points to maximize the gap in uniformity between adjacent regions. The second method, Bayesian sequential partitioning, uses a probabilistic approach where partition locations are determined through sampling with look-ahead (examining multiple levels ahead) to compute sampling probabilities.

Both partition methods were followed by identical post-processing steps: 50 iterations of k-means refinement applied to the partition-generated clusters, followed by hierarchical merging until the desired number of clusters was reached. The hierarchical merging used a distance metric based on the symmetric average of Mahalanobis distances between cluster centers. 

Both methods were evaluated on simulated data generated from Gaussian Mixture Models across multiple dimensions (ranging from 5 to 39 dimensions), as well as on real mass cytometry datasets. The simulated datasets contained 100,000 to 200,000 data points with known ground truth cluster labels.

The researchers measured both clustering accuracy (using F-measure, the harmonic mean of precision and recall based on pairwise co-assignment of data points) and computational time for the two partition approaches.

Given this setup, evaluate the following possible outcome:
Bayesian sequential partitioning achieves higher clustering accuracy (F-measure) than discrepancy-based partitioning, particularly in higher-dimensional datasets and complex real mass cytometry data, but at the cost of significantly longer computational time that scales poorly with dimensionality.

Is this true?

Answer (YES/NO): NO